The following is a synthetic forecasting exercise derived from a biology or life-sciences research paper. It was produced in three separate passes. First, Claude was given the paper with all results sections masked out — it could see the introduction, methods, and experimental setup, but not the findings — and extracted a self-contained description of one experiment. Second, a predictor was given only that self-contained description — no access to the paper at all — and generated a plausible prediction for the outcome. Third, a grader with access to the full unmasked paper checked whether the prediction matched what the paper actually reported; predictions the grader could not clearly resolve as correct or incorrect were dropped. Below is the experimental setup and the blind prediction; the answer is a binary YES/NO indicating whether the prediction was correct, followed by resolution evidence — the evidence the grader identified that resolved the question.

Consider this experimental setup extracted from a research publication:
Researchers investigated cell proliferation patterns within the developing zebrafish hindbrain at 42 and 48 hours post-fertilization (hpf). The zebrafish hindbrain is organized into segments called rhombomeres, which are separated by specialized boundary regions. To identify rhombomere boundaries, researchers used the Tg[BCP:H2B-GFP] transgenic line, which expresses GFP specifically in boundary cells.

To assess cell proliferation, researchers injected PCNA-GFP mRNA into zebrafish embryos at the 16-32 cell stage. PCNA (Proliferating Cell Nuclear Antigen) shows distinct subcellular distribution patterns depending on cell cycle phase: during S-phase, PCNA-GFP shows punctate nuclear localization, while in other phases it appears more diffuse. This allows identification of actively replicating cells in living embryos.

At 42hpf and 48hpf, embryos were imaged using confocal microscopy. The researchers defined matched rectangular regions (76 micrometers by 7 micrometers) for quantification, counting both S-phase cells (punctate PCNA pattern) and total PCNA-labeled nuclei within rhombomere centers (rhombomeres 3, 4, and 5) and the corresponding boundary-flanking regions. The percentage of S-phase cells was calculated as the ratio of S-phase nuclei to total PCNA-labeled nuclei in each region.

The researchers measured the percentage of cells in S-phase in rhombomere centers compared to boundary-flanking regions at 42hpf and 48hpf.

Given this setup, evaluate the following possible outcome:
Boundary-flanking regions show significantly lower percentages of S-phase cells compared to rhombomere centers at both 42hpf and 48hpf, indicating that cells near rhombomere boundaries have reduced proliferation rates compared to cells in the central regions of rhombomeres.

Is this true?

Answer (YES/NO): NO